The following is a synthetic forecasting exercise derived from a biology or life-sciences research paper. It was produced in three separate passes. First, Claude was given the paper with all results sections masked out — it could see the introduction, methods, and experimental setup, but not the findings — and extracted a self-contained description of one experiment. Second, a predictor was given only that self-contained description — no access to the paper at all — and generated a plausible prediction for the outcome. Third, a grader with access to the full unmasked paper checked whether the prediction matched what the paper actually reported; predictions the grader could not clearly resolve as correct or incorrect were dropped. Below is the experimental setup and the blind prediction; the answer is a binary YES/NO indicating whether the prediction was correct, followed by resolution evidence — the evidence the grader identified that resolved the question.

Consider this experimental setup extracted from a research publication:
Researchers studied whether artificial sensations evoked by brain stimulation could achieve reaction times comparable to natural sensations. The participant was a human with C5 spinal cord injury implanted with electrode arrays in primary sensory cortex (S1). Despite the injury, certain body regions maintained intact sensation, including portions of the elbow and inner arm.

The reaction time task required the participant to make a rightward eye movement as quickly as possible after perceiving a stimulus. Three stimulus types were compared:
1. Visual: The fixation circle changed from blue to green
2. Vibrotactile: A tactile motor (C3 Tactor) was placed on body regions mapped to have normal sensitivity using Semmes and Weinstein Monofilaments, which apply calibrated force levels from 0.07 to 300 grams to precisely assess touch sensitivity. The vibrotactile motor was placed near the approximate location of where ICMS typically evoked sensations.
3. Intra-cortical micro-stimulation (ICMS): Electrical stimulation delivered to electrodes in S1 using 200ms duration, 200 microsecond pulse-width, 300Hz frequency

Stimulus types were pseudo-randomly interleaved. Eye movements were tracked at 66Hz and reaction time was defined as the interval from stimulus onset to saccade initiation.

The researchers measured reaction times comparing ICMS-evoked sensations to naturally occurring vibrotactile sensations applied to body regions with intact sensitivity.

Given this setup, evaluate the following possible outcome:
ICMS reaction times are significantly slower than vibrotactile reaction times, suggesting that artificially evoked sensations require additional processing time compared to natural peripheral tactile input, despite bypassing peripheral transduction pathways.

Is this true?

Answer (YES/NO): NO